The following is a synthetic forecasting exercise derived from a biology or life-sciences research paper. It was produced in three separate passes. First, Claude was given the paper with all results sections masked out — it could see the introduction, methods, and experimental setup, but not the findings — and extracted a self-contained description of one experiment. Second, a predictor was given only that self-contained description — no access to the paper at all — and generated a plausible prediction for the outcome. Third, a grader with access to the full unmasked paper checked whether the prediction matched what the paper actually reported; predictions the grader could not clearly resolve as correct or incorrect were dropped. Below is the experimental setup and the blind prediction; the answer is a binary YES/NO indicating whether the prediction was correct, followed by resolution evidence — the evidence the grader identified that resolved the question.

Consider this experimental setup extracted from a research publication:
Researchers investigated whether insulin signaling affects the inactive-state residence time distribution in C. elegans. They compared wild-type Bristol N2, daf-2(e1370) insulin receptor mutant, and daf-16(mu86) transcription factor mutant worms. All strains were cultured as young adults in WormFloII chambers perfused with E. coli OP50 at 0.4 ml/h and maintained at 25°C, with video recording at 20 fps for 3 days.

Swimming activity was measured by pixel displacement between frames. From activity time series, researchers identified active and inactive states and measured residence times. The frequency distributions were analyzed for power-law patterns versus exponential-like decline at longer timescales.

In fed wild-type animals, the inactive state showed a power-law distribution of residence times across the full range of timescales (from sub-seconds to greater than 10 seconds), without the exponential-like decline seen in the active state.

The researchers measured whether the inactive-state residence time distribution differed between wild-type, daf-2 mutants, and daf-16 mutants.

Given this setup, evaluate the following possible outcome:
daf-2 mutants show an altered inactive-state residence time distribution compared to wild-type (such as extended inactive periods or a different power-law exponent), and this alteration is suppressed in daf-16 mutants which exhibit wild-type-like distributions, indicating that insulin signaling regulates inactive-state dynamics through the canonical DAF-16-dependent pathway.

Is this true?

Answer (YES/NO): NO